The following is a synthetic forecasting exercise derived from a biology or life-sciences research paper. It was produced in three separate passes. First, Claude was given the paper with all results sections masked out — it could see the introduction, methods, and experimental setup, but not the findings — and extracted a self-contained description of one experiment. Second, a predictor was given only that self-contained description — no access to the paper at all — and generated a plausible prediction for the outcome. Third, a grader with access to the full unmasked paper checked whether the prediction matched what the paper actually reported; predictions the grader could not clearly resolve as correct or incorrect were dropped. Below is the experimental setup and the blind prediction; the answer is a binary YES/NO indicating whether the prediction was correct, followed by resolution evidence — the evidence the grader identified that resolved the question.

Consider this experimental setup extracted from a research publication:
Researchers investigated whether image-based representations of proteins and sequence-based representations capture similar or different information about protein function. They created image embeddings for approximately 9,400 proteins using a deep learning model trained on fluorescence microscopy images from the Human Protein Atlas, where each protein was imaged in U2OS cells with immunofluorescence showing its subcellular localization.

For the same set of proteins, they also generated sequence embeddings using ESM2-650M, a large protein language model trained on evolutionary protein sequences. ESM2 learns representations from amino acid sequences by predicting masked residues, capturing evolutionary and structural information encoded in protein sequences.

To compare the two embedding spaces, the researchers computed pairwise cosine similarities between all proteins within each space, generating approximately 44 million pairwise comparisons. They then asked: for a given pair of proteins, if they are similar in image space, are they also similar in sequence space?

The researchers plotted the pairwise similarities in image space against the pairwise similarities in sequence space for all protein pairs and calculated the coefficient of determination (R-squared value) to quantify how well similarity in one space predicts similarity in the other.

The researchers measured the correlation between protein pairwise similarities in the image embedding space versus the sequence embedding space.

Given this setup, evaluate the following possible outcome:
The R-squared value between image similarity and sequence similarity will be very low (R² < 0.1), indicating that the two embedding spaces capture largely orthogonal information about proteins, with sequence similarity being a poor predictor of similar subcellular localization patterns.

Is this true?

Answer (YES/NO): YES